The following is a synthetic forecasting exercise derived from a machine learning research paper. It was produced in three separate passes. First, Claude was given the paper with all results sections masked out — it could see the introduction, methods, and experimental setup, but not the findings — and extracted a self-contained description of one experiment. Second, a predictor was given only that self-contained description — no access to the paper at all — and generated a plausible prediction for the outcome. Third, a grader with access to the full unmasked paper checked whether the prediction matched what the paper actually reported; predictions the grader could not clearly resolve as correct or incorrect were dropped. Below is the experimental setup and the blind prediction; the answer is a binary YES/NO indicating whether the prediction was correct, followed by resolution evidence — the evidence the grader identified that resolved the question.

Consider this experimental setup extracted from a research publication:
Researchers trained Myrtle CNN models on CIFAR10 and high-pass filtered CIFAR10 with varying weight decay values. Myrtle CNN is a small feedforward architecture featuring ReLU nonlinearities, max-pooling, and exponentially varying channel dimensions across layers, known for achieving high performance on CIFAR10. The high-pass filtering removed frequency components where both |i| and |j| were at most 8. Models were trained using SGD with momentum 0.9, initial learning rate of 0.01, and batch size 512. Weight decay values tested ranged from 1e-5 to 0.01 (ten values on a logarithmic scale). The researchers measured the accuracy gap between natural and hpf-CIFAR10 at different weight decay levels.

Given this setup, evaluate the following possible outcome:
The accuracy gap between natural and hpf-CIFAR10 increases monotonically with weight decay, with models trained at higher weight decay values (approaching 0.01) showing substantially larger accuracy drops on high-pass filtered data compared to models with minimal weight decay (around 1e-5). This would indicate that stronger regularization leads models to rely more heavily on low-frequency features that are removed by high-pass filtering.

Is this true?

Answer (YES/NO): NO